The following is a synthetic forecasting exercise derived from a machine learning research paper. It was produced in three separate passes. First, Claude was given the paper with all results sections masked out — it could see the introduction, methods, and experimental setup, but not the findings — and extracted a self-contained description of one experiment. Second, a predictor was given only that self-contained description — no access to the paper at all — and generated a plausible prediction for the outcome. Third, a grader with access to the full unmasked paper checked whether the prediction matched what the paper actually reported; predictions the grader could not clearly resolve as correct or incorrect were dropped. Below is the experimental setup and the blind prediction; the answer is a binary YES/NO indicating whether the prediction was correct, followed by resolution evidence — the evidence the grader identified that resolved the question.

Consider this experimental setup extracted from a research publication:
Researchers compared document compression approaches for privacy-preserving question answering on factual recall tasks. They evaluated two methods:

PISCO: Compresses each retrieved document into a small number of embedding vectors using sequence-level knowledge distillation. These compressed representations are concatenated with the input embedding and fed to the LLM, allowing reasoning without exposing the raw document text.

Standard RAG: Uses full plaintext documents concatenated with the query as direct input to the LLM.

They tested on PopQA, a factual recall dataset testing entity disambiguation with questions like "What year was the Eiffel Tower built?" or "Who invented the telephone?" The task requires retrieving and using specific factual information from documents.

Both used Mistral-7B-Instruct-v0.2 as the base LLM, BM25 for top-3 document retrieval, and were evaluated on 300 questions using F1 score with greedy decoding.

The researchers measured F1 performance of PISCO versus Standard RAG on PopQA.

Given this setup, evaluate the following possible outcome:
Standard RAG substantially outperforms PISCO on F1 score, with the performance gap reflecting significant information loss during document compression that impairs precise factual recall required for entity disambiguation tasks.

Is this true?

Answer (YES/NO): NO